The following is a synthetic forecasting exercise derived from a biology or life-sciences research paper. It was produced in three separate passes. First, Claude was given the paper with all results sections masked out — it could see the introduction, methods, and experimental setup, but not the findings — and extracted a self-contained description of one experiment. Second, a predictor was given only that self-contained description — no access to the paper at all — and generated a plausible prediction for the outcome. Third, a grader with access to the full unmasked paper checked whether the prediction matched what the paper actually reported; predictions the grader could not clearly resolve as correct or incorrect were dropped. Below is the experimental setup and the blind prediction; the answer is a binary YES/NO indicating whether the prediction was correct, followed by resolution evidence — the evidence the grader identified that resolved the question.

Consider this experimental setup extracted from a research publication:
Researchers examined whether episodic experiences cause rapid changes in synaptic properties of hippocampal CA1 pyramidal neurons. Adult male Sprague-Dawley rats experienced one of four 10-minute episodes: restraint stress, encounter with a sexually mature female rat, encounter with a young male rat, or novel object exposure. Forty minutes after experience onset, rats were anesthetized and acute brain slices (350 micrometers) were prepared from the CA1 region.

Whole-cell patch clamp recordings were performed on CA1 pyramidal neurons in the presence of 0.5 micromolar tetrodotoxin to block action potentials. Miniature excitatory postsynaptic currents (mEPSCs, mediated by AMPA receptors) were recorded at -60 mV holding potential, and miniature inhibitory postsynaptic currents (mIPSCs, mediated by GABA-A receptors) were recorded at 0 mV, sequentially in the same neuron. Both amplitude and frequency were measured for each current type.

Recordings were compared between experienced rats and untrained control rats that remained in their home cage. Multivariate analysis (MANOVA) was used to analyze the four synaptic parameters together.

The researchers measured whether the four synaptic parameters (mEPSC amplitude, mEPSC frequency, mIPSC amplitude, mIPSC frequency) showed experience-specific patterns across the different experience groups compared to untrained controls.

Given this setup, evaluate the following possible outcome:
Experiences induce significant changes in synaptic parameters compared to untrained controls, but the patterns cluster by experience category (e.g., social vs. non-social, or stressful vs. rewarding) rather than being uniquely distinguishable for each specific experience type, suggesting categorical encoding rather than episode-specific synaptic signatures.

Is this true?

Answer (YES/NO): NO